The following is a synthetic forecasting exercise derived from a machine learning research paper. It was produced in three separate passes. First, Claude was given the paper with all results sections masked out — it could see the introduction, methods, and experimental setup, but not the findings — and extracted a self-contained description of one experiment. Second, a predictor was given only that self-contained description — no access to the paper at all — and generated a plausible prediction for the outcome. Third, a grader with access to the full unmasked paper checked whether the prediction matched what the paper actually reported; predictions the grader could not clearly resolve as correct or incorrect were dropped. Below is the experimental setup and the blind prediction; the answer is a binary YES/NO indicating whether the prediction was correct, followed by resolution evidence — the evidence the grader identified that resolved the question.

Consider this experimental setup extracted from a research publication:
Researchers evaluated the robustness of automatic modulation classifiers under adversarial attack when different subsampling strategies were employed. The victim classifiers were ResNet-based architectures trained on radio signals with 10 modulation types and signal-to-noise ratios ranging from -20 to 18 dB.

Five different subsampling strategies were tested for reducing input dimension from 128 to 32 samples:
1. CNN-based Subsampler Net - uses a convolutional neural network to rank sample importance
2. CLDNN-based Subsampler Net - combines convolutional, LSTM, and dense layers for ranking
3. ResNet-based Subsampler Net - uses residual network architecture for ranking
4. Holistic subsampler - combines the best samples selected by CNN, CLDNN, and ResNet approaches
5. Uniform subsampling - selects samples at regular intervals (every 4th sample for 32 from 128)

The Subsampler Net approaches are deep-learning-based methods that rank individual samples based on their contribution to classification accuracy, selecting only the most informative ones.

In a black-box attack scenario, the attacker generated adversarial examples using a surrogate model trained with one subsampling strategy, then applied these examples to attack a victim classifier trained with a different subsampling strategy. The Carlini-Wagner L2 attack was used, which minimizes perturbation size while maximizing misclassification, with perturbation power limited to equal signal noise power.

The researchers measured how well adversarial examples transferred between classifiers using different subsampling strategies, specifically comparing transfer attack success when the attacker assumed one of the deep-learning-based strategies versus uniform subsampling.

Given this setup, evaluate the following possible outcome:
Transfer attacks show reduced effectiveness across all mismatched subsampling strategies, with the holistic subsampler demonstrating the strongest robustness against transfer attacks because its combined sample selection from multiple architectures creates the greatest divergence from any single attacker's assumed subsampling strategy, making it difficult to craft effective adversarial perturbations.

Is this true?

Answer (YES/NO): NO